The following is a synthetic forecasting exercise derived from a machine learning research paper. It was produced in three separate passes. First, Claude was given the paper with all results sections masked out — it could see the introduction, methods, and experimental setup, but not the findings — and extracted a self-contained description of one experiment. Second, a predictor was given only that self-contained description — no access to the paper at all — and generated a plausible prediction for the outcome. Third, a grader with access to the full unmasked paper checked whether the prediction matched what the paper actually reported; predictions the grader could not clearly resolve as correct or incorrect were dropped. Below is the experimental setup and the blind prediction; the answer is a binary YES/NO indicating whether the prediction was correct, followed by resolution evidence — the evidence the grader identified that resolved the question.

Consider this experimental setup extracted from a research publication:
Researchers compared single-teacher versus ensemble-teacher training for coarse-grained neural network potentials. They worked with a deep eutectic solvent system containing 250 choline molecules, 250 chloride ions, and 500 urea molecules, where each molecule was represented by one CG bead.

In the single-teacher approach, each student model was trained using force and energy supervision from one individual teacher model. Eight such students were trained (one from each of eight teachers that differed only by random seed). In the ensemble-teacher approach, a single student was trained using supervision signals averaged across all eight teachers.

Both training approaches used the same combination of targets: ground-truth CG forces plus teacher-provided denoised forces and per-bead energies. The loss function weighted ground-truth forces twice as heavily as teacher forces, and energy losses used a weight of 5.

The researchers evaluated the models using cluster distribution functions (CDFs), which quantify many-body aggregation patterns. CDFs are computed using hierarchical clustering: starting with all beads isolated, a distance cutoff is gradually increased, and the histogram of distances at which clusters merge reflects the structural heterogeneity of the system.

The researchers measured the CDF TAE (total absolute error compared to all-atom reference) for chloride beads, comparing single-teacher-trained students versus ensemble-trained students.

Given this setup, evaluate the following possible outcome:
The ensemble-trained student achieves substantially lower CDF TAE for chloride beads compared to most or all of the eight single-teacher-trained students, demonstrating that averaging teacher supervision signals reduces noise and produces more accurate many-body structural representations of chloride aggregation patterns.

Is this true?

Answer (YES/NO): YES